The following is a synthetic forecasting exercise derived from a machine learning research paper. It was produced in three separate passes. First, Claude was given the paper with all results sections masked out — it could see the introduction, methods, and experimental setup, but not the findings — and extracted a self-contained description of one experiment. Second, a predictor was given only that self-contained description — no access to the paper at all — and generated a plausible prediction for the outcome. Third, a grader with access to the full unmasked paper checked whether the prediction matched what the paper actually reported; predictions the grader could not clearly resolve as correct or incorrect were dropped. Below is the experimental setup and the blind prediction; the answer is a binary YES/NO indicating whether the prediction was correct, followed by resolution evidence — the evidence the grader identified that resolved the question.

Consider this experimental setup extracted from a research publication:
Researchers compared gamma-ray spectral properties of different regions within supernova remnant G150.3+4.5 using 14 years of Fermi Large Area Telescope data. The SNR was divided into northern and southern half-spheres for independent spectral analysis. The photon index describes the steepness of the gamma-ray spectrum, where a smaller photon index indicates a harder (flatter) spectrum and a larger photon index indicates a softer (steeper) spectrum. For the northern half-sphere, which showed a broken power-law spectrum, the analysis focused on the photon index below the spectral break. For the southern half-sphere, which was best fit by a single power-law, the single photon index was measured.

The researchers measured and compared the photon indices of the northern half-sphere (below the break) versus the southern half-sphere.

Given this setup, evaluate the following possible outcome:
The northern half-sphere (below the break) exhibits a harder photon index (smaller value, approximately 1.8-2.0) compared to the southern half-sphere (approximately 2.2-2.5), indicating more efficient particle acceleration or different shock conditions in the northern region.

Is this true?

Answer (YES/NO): NO